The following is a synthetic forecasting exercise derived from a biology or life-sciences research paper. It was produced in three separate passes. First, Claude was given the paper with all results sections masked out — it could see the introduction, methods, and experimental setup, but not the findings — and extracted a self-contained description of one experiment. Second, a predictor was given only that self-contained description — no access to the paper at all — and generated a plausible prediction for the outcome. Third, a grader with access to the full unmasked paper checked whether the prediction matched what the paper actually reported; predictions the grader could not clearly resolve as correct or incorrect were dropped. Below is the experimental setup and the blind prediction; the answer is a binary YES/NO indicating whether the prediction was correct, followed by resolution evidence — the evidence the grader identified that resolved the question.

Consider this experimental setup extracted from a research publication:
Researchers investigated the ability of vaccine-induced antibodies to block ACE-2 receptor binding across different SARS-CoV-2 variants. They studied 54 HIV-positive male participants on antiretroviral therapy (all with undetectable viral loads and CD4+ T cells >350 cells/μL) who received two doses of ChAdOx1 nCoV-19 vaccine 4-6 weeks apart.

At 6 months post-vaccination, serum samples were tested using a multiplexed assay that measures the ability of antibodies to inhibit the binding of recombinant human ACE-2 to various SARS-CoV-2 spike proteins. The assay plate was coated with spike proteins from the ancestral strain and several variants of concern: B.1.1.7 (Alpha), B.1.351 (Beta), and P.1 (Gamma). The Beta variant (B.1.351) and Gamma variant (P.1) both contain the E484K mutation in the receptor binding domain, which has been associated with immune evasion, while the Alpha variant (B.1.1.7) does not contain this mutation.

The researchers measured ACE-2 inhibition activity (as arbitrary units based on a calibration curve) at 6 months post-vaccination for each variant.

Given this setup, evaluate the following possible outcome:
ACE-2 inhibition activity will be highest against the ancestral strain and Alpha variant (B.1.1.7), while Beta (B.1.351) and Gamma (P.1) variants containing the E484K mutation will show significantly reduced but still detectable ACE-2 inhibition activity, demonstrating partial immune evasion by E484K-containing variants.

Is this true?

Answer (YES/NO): NO